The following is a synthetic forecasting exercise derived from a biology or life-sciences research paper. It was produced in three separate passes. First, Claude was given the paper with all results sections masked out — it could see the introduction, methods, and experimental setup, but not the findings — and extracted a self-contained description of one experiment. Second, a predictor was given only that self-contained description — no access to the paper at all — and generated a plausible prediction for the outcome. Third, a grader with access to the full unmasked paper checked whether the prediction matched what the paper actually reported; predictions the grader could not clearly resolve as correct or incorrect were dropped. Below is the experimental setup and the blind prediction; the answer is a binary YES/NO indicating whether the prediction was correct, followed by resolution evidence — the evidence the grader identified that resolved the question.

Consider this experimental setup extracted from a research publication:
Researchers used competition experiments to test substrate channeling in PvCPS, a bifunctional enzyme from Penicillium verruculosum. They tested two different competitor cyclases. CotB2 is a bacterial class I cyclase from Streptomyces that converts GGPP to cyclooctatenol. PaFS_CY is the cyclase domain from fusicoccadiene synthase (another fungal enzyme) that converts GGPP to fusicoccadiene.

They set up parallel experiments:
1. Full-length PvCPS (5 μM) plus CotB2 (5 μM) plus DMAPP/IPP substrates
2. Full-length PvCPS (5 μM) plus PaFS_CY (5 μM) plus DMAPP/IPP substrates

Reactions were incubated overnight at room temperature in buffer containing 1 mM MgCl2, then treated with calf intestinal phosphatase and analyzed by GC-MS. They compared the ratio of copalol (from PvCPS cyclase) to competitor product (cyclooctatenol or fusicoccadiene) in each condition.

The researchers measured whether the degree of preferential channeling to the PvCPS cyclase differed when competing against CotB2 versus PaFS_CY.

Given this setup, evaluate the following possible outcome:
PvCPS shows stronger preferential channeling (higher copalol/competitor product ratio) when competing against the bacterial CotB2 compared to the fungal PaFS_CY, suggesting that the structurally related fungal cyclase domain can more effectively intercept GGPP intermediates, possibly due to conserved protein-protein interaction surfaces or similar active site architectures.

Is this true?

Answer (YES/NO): YES